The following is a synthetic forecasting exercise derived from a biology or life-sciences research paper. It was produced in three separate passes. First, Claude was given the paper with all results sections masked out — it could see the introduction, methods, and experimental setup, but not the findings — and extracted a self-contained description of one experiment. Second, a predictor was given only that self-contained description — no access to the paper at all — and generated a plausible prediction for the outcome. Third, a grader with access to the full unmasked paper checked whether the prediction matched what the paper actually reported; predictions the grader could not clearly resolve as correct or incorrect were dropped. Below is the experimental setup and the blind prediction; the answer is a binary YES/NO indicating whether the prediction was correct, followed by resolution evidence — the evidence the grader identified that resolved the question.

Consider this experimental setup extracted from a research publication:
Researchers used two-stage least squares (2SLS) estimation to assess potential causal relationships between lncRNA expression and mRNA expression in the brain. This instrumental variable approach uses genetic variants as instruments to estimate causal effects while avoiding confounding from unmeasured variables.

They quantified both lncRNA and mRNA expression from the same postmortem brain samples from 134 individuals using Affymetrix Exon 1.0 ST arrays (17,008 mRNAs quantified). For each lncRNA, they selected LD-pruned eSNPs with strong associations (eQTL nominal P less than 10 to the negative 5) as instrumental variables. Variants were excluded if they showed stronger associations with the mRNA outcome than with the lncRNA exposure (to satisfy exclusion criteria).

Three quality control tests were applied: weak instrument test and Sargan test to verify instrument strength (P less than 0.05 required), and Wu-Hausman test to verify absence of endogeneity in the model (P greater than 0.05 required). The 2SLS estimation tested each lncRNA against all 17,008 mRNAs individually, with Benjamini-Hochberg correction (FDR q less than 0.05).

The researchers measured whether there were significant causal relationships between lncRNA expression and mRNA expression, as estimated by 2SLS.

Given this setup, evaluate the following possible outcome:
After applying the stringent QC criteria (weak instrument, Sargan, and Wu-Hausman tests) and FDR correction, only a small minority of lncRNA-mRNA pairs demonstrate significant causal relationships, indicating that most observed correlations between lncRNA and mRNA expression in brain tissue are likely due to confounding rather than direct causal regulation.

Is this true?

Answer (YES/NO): NO